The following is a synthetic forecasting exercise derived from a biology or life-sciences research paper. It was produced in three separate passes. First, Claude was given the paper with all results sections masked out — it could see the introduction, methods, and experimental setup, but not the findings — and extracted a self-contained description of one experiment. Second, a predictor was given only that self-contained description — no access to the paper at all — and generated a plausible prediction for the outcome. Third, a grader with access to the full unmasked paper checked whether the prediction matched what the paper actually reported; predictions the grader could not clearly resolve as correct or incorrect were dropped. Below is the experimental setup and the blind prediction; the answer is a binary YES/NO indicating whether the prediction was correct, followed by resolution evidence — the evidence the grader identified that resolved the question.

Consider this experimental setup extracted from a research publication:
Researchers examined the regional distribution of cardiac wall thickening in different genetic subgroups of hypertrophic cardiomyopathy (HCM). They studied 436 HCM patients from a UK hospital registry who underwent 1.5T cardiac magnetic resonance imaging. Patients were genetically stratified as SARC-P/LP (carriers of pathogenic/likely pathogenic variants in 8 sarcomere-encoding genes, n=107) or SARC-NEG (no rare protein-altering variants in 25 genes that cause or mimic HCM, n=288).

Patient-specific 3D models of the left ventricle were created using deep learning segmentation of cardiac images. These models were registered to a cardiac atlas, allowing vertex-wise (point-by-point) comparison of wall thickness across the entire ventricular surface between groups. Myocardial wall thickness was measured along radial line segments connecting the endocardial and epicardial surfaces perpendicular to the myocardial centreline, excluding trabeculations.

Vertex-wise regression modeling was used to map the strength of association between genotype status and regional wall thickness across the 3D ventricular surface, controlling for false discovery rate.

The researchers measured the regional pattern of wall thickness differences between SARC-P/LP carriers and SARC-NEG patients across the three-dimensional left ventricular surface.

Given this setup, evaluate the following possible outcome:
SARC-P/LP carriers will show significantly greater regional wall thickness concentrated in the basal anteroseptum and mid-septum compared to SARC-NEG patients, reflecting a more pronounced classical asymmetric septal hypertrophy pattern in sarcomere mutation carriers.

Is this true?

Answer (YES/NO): NO